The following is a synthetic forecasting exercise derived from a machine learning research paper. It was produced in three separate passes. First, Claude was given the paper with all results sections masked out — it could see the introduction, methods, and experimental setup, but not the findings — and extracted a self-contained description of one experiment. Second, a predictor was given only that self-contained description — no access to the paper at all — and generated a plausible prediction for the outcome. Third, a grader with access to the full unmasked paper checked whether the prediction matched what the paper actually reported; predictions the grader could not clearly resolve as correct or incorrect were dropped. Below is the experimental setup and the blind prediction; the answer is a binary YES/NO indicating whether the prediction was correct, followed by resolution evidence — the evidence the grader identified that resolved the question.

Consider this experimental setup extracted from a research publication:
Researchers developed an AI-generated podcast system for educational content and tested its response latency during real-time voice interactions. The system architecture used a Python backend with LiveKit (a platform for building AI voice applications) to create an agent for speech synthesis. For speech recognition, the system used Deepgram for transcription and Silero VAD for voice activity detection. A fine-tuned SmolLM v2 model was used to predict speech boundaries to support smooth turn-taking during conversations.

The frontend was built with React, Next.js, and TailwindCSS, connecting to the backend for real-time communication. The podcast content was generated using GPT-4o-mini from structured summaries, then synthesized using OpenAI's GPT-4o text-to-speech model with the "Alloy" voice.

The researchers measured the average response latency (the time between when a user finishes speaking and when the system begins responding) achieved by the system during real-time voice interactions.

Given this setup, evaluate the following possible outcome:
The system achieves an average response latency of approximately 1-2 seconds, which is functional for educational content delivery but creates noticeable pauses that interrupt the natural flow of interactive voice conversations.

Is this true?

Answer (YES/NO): NO